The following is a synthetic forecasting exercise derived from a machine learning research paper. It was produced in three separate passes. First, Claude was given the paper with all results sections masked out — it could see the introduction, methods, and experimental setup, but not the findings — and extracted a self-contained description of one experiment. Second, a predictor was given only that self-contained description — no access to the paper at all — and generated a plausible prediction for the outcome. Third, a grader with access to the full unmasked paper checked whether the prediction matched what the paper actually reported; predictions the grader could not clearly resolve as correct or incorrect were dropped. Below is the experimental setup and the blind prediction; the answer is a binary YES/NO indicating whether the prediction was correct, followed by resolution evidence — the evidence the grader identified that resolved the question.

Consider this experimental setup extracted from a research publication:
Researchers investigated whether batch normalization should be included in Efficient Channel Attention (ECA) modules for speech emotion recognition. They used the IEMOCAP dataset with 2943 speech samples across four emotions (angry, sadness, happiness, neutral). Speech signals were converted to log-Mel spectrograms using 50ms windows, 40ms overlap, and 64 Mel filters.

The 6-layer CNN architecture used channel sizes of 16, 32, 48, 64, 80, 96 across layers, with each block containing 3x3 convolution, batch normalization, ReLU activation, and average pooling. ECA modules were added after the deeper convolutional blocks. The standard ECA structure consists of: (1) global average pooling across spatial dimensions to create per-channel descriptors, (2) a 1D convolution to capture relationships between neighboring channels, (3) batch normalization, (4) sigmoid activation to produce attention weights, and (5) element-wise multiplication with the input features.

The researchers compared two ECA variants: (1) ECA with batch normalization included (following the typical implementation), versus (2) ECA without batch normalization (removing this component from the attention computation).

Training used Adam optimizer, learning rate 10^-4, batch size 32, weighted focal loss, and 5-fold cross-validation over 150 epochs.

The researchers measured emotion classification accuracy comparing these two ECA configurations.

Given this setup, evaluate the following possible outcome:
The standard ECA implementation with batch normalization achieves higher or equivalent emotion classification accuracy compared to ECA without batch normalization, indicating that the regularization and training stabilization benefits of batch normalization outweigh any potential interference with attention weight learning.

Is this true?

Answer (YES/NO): NO